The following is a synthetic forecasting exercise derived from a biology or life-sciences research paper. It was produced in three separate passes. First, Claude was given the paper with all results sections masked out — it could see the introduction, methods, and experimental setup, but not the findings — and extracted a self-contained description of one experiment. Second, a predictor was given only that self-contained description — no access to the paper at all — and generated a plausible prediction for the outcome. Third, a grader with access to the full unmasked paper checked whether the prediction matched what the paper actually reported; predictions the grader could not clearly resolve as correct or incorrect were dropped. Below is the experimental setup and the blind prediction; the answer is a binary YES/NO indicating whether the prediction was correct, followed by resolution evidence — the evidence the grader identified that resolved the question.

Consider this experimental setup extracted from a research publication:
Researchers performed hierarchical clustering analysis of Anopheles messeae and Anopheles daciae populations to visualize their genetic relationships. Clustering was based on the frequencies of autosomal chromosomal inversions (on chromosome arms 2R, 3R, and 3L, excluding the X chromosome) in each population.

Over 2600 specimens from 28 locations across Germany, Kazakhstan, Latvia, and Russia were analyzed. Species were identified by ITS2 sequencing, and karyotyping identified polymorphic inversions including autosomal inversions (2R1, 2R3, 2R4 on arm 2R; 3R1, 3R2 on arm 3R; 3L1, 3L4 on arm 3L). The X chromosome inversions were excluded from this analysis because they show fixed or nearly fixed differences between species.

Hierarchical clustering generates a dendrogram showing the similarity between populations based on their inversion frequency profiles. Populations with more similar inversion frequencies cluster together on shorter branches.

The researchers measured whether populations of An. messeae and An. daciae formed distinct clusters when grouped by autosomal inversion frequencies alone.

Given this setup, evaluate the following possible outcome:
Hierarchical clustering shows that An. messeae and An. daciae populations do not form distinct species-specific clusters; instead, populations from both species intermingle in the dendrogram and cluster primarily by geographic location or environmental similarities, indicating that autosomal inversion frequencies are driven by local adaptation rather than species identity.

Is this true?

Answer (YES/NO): NO